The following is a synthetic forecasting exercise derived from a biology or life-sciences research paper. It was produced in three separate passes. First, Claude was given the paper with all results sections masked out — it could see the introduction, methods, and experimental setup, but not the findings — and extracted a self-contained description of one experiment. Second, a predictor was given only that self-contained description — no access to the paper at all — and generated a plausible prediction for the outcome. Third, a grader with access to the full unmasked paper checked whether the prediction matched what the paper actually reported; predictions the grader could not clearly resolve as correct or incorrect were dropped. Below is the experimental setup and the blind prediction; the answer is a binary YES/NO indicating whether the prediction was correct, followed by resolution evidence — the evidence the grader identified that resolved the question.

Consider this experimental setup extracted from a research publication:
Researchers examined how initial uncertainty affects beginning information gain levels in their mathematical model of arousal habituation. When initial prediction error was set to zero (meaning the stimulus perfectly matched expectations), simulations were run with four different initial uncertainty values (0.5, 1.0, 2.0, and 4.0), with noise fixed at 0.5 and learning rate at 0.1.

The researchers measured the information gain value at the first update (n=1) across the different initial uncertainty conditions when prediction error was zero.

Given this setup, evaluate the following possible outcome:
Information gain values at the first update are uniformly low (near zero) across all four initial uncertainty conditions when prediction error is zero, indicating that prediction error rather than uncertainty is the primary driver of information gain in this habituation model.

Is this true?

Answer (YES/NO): NO